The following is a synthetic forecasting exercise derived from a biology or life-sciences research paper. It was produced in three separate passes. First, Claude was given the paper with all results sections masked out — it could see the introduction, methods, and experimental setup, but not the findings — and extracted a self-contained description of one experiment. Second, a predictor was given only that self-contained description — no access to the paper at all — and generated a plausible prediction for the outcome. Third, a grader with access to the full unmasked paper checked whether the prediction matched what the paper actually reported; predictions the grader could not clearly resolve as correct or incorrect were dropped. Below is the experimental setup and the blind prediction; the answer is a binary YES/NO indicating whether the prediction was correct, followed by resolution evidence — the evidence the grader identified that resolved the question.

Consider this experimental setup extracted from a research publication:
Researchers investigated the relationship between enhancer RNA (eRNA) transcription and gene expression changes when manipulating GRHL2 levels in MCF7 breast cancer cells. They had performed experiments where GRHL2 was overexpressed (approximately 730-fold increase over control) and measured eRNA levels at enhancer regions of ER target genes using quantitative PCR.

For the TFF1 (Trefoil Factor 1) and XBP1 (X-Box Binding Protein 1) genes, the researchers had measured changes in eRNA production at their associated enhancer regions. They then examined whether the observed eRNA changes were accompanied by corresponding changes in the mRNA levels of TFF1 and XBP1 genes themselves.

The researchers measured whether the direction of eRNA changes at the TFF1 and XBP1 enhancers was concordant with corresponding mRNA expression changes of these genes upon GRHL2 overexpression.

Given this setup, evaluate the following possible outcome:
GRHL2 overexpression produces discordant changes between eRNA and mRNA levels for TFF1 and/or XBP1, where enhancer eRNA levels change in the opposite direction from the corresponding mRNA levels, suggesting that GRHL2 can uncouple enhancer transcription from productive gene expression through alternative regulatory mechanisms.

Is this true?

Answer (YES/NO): NO